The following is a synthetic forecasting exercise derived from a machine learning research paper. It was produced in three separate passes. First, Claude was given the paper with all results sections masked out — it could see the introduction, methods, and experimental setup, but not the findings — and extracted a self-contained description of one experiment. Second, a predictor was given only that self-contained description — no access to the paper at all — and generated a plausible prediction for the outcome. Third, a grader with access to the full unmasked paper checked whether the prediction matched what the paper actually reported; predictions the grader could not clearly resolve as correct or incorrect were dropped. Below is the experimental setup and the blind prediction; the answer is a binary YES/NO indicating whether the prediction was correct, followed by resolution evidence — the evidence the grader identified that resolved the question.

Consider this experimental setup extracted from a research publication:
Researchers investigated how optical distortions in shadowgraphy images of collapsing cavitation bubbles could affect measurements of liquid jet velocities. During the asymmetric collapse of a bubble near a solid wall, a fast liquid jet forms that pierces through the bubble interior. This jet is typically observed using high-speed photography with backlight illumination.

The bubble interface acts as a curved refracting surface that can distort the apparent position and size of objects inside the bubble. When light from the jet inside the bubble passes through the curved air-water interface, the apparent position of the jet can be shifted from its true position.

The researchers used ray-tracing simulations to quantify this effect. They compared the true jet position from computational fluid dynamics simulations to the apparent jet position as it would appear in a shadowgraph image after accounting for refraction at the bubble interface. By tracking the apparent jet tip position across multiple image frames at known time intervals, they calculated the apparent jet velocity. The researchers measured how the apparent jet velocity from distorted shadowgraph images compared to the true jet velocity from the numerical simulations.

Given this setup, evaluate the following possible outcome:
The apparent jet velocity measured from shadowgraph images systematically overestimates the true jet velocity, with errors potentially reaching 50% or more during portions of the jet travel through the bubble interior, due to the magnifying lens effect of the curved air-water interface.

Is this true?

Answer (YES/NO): YES